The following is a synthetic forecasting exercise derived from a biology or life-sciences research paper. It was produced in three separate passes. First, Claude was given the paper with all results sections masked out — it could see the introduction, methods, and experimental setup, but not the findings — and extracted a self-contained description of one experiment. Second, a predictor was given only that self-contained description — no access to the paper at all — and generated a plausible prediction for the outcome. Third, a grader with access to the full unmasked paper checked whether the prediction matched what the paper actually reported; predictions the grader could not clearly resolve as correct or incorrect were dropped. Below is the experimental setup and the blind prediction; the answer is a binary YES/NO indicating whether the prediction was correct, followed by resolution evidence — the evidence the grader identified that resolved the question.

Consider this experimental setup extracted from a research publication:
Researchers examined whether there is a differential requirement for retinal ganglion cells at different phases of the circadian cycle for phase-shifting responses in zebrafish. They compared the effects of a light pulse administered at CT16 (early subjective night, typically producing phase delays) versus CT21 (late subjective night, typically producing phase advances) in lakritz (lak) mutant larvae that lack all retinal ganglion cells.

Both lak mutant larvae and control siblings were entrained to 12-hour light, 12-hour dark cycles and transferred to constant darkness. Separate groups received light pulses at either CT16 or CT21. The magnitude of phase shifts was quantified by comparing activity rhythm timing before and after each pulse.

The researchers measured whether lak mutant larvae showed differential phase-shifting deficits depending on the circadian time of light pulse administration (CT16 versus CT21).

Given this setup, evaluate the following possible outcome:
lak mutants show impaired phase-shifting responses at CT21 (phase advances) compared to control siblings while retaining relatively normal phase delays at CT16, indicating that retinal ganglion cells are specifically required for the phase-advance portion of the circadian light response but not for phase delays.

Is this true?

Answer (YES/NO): YES